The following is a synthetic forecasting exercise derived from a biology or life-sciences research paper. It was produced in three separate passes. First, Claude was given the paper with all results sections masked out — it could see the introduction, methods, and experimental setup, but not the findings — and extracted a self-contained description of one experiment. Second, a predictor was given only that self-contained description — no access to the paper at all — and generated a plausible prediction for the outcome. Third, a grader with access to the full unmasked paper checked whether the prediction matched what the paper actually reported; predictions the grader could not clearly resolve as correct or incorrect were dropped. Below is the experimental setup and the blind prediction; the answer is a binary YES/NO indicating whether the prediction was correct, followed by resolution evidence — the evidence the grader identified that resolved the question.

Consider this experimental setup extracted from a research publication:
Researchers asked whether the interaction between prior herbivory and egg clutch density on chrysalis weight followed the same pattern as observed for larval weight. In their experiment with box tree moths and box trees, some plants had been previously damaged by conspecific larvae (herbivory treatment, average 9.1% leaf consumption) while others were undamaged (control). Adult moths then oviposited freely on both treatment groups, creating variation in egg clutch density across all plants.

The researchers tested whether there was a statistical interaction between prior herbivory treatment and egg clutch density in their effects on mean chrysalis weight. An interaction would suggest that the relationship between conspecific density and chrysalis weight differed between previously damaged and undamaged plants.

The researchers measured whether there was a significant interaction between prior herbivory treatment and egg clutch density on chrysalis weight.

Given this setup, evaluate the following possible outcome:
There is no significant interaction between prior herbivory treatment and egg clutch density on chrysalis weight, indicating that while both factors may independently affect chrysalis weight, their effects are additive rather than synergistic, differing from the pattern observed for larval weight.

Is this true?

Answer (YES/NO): NO